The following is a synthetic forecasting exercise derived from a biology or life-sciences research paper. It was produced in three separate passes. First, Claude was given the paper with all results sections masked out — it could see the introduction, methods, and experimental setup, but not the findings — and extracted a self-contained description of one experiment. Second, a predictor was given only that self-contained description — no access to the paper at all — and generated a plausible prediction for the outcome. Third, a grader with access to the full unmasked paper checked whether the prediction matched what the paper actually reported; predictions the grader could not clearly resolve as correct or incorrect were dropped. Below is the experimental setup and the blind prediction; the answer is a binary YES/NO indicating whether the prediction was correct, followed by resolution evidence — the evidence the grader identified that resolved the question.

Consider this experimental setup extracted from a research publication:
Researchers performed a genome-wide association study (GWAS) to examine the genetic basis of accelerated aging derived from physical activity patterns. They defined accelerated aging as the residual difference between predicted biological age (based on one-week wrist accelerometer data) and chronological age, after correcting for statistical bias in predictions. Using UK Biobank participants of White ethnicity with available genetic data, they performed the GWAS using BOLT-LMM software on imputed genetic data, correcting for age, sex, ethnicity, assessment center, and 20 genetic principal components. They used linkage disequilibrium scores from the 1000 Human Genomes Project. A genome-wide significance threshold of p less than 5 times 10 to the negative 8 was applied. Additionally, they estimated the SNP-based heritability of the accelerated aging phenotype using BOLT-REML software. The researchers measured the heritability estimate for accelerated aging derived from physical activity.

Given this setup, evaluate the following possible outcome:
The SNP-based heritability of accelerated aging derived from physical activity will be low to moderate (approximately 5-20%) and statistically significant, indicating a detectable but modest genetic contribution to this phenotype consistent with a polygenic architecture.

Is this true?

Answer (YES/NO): YES